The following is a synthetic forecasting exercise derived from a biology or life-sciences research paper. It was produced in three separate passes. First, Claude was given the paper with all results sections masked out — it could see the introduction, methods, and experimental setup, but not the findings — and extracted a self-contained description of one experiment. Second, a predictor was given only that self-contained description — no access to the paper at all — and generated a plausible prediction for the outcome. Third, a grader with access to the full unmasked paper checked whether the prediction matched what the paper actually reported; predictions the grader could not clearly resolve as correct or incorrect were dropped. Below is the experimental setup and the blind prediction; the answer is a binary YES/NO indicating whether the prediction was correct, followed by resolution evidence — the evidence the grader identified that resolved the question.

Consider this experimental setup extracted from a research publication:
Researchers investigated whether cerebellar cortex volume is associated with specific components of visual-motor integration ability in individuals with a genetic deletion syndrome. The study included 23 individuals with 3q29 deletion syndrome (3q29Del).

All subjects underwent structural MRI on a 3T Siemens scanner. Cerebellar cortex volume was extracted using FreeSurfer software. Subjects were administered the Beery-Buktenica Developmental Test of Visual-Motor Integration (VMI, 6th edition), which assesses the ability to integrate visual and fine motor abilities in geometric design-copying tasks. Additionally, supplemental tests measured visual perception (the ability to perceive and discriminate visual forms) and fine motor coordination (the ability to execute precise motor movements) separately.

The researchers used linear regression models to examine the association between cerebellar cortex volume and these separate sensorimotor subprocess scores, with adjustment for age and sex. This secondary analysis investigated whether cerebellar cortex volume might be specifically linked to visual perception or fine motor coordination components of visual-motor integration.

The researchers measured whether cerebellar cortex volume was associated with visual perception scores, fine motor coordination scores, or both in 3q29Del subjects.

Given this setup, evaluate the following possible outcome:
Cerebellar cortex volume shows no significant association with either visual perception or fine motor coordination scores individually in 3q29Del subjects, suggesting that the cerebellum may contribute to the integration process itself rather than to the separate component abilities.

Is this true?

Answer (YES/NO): NO